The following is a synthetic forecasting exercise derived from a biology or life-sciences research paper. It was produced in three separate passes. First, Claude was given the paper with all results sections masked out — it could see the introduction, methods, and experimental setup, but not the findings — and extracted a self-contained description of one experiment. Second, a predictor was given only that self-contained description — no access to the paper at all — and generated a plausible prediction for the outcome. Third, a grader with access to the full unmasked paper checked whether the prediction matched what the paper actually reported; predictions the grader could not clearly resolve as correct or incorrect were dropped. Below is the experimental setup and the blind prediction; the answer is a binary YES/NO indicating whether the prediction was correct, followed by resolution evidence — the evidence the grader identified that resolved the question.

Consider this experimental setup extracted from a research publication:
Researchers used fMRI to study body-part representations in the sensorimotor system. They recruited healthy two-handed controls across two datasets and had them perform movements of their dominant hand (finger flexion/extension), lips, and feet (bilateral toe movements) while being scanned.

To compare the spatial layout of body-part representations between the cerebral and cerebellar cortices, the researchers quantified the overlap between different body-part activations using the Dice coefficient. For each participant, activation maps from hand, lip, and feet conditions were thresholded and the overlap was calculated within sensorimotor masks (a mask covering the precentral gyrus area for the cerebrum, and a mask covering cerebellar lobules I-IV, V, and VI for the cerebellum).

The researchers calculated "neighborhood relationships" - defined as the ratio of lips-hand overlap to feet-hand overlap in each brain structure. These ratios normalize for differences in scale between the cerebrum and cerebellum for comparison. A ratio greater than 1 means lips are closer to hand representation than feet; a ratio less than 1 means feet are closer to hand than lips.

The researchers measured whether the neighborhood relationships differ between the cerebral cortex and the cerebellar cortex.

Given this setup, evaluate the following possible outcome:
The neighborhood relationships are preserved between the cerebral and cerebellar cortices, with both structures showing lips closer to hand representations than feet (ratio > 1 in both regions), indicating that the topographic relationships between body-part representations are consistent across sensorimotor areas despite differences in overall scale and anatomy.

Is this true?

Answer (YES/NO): NO